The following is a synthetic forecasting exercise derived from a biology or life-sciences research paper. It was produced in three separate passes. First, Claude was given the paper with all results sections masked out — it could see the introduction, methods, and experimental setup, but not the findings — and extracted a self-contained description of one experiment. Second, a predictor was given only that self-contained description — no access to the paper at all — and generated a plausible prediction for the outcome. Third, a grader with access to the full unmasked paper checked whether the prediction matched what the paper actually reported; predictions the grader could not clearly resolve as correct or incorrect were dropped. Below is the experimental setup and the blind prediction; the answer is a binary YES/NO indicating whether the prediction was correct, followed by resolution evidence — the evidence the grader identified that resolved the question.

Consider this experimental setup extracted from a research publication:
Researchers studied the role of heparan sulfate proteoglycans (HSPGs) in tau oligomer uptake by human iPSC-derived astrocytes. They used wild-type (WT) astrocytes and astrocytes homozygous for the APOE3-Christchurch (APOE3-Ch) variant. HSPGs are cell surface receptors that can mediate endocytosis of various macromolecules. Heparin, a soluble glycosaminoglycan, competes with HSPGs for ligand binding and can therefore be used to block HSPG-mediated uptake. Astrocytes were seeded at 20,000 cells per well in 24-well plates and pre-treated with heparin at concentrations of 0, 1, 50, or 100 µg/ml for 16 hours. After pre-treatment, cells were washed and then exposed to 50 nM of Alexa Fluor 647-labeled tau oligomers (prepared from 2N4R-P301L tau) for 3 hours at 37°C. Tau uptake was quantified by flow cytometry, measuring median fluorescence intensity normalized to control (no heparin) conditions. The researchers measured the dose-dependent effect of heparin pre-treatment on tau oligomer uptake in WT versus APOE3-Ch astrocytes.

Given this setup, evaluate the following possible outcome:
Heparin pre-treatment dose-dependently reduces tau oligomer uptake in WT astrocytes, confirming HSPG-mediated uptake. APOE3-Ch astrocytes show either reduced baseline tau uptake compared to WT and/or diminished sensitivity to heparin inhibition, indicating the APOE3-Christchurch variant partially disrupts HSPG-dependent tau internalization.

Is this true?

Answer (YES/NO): NO